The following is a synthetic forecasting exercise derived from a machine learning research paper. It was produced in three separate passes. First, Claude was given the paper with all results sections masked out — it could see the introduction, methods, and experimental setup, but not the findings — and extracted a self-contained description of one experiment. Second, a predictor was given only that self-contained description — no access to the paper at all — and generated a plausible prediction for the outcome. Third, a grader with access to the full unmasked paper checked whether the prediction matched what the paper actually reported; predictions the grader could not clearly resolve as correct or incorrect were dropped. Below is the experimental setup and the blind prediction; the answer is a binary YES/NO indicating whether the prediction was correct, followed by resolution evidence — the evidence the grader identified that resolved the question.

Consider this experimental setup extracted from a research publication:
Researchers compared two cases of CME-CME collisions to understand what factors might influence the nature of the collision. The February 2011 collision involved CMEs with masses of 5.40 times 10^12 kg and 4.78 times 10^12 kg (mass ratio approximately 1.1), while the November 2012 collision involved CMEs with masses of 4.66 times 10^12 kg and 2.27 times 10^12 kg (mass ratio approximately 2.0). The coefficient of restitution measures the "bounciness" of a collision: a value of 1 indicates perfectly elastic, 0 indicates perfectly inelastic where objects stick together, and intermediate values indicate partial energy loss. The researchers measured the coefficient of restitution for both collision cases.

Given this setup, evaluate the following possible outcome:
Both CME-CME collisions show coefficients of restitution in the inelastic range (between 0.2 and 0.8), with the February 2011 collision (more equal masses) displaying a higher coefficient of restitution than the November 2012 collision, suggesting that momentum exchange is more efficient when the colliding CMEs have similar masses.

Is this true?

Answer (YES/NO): NO